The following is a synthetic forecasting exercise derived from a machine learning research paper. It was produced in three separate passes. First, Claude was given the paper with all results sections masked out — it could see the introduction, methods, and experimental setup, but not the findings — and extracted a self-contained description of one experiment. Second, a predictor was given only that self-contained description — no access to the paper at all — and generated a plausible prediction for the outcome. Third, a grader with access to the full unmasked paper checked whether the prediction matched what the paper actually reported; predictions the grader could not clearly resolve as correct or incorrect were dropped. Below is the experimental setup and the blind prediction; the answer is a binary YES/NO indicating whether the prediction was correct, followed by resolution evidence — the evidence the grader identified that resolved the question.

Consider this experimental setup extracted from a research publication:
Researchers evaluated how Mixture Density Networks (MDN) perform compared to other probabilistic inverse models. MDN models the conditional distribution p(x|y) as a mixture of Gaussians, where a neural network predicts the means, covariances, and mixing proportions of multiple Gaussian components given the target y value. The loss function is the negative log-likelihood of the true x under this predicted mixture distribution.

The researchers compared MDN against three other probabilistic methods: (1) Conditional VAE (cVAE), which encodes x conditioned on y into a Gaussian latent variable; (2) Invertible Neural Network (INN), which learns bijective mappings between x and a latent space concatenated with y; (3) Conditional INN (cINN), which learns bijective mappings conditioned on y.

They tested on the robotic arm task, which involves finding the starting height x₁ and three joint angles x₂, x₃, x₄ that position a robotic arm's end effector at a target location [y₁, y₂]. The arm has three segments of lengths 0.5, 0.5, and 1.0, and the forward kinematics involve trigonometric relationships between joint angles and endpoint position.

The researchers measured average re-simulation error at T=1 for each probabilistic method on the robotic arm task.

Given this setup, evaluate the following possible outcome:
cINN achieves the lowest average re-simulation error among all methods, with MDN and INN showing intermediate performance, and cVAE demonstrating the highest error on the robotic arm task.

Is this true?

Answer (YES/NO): NO